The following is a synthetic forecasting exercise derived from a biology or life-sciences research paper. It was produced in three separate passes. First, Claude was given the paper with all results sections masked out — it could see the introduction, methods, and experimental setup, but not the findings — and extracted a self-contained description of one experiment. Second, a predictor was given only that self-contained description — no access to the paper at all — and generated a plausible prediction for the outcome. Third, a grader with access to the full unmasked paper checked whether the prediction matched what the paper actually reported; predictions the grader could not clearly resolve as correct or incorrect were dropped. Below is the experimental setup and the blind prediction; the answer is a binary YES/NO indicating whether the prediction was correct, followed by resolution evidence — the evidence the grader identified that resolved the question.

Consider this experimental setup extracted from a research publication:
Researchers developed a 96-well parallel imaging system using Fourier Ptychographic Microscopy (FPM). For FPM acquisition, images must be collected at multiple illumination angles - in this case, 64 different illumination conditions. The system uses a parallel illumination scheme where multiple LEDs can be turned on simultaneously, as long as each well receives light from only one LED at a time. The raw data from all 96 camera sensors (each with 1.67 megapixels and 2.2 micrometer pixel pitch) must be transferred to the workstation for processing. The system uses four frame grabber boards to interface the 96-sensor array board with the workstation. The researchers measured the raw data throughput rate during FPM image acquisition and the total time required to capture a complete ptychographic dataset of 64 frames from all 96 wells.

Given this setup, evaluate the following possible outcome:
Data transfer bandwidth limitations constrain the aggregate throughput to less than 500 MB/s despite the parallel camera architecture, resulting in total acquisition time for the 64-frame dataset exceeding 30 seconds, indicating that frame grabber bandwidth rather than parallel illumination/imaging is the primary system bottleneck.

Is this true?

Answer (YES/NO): NO